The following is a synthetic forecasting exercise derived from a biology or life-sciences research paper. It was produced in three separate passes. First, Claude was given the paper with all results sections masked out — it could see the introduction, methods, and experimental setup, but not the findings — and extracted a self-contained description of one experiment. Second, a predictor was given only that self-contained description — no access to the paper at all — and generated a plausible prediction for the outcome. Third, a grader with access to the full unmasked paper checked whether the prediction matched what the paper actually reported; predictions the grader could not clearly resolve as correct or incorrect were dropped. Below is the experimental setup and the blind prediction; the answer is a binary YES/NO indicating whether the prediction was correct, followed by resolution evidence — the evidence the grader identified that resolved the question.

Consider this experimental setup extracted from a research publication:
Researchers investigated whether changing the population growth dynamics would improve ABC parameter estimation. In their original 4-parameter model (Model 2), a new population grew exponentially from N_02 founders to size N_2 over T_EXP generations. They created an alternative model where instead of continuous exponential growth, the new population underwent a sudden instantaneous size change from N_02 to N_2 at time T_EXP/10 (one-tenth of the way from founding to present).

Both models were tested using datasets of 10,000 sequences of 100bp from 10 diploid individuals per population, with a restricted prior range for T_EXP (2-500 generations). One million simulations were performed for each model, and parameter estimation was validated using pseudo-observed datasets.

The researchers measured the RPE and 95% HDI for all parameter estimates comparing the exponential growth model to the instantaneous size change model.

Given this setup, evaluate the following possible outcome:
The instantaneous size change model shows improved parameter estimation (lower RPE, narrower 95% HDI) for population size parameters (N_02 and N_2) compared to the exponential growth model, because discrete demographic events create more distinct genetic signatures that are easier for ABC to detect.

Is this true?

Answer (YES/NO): NO